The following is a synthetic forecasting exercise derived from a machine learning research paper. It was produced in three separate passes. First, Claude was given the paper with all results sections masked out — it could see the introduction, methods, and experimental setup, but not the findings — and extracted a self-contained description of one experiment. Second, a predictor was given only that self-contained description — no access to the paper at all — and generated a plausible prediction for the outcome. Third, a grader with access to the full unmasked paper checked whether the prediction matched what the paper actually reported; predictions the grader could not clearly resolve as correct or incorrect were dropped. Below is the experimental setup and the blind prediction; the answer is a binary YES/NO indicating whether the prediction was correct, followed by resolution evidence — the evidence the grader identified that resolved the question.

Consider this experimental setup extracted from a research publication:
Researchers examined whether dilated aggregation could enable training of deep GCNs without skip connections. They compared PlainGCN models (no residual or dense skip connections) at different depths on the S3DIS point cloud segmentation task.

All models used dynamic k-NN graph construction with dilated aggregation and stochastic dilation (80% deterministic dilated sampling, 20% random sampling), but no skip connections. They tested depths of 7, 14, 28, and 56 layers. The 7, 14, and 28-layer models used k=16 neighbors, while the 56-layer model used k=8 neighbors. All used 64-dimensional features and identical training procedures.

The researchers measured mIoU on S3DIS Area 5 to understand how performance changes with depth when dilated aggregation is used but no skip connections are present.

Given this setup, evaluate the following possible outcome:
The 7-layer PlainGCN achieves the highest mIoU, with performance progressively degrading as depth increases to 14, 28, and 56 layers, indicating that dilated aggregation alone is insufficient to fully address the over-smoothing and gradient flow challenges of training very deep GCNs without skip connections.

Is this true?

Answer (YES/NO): NO